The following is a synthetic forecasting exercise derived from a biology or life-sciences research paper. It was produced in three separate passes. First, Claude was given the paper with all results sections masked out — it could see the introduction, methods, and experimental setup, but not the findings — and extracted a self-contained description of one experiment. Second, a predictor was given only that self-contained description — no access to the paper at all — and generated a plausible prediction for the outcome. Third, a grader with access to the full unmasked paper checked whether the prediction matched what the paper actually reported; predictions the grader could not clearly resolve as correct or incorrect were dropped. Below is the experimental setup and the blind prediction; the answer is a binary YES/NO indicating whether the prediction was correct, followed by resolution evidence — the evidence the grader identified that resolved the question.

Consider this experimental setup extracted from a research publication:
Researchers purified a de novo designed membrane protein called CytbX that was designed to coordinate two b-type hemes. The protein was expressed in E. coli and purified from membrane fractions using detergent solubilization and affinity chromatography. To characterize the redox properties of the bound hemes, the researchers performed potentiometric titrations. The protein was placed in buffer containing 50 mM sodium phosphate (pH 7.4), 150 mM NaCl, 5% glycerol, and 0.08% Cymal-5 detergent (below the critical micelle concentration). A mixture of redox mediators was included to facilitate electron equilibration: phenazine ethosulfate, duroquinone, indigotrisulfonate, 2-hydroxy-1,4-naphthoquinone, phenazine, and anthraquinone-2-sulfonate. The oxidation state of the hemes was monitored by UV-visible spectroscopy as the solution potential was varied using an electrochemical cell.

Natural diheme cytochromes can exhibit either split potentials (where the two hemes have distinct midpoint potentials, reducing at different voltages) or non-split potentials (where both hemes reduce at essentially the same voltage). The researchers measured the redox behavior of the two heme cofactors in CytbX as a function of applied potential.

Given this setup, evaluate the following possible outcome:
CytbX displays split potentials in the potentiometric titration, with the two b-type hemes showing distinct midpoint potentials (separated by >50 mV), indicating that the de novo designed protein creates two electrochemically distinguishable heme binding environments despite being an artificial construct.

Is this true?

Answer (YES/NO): YES